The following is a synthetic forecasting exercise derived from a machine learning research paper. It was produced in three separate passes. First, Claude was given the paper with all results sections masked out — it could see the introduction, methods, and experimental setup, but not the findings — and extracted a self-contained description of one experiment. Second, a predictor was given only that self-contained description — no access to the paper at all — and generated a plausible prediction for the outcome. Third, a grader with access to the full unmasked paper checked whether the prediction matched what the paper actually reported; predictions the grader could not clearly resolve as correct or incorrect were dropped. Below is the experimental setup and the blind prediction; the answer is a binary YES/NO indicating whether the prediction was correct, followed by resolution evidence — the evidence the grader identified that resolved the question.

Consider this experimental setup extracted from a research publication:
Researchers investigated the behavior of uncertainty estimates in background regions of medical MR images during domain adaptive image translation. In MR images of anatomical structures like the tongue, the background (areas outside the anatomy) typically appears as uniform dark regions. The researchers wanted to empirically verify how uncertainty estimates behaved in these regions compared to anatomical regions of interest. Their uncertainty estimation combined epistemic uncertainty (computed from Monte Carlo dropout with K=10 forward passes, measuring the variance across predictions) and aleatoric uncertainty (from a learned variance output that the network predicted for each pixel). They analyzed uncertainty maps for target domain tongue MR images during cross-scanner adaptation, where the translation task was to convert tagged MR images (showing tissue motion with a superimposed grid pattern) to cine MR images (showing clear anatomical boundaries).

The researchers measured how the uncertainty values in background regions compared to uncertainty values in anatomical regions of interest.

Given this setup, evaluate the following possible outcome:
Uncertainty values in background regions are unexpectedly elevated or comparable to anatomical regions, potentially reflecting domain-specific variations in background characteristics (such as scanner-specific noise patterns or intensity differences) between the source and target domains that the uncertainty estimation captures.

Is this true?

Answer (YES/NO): NO